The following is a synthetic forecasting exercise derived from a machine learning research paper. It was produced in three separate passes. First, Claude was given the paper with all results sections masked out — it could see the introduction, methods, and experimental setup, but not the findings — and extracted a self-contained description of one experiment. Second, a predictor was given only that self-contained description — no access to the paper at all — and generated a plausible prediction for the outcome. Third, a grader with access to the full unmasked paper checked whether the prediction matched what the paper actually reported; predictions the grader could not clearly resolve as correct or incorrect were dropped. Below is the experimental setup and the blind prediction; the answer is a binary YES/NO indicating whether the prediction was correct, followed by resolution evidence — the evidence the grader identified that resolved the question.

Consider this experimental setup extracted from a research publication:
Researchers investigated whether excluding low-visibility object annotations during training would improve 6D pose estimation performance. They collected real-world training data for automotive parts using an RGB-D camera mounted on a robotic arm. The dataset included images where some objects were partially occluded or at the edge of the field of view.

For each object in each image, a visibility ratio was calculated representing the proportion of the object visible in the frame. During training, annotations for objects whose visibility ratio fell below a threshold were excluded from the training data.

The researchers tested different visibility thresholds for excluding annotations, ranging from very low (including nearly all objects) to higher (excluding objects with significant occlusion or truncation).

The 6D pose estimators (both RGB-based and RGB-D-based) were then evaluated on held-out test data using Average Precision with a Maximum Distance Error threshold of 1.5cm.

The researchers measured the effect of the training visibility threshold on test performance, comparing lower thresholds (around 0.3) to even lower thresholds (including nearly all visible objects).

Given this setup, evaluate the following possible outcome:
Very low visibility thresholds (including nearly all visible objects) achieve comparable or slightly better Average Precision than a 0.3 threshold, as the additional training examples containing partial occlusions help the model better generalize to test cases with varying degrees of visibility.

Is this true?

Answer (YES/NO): NO